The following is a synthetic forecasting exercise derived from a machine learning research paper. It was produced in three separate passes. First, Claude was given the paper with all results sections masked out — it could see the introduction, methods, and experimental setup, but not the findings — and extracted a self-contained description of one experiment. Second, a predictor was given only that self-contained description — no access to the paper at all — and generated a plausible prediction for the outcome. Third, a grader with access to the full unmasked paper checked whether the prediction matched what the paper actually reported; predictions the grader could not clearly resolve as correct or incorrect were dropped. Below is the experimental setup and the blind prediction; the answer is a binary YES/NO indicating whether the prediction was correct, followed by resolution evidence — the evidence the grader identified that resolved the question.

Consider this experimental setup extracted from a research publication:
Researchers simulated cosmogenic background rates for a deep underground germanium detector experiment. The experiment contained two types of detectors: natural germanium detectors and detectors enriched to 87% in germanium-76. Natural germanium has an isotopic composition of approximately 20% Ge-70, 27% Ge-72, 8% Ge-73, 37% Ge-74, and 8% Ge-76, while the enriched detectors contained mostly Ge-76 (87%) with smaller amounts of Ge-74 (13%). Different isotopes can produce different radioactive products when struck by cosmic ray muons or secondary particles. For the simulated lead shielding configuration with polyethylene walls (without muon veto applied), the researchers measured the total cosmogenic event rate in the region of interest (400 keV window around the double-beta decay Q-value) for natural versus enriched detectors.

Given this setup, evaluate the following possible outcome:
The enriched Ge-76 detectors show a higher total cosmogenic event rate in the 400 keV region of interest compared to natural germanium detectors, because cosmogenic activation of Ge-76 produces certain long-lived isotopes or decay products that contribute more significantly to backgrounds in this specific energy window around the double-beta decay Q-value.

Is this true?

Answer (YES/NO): NO